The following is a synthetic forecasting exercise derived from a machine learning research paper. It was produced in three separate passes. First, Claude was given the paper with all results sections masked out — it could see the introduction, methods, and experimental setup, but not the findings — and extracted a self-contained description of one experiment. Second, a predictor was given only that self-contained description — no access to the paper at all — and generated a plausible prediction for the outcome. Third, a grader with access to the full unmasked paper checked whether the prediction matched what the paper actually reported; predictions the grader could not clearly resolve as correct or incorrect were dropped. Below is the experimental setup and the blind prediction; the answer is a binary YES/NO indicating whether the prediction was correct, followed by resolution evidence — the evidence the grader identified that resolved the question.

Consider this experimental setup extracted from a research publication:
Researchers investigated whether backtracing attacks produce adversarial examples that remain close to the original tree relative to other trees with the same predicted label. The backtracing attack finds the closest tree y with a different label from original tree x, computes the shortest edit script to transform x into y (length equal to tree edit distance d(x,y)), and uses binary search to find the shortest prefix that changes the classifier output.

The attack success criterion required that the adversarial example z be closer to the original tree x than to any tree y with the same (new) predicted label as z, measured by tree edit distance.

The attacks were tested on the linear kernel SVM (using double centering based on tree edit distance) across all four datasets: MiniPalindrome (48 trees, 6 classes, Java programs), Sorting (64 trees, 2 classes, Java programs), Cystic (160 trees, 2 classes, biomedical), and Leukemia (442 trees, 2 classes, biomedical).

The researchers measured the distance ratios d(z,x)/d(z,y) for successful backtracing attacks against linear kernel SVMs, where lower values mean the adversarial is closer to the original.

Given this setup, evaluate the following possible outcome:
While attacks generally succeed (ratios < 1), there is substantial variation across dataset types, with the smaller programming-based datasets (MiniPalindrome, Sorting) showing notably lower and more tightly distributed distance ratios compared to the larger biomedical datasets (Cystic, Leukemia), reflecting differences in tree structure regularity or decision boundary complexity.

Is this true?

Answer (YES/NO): NO